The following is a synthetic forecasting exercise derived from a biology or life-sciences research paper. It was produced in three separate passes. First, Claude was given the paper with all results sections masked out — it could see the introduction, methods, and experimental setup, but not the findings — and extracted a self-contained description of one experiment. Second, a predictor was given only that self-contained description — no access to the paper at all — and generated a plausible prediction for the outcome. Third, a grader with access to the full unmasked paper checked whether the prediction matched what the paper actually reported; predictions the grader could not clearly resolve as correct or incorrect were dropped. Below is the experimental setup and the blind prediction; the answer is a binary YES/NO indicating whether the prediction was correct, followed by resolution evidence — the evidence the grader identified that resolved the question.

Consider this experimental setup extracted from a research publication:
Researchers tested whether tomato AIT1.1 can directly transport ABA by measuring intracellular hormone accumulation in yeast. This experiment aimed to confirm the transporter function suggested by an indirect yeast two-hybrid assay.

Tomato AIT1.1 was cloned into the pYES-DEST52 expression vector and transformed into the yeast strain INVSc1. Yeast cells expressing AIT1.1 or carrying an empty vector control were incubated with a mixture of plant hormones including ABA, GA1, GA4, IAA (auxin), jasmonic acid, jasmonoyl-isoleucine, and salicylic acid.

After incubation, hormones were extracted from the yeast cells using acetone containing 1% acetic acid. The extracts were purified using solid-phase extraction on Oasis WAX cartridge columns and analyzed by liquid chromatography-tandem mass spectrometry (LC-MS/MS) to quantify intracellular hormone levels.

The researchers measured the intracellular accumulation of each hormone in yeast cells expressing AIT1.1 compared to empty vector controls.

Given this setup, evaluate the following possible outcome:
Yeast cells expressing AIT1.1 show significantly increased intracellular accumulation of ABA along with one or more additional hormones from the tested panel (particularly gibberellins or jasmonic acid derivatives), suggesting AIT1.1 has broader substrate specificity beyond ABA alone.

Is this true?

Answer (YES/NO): YES